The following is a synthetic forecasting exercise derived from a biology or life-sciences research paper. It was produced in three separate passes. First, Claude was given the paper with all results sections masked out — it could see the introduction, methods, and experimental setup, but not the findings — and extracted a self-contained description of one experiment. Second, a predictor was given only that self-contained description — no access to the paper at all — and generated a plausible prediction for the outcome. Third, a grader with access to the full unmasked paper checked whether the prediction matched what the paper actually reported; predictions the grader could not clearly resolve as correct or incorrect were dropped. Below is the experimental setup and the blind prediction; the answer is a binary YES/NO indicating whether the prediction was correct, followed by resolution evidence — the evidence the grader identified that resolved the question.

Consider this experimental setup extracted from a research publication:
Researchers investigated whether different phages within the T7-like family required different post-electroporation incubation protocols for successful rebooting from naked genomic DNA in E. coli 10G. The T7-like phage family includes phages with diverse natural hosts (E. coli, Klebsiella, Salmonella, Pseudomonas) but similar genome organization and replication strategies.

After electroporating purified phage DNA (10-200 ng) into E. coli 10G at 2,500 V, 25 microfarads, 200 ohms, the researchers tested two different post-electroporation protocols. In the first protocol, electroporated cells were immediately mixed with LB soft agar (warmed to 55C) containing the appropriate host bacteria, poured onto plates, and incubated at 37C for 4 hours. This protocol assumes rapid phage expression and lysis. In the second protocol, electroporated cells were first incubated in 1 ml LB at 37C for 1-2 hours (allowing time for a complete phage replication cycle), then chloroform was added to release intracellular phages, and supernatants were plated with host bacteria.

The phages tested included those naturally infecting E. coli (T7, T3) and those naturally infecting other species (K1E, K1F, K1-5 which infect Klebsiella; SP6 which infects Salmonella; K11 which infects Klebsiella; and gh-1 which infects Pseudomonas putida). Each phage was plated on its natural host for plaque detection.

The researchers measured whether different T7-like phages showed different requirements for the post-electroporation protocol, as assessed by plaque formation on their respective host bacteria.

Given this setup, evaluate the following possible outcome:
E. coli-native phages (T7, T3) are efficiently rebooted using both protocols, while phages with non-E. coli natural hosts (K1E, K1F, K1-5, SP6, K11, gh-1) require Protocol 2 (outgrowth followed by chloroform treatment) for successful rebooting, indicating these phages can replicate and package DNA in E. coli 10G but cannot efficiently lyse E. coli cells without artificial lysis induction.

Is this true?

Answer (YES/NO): YES